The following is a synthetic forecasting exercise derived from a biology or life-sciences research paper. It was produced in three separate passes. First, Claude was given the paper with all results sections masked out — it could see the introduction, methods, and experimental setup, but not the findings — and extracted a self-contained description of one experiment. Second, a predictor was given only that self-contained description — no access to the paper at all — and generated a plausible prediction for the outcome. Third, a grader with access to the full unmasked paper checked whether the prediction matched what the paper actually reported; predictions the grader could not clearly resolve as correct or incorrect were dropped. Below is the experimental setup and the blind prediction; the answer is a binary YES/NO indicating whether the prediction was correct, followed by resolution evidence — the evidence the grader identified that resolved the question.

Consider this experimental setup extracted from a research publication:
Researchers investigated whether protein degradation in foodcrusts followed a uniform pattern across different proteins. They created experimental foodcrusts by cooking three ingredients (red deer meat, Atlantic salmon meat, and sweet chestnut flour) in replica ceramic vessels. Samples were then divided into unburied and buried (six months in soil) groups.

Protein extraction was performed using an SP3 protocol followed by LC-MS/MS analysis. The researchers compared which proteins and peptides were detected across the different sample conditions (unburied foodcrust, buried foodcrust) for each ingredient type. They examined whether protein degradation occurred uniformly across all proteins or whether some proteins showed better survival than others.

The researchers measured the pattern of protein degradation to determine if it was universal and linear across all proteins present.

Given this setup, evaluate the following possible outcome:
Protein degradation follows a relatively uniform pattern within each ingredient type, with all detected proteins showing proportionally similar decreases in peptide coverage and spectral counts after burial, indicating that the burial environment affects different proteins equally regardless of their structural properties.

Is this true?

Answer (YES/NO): NO